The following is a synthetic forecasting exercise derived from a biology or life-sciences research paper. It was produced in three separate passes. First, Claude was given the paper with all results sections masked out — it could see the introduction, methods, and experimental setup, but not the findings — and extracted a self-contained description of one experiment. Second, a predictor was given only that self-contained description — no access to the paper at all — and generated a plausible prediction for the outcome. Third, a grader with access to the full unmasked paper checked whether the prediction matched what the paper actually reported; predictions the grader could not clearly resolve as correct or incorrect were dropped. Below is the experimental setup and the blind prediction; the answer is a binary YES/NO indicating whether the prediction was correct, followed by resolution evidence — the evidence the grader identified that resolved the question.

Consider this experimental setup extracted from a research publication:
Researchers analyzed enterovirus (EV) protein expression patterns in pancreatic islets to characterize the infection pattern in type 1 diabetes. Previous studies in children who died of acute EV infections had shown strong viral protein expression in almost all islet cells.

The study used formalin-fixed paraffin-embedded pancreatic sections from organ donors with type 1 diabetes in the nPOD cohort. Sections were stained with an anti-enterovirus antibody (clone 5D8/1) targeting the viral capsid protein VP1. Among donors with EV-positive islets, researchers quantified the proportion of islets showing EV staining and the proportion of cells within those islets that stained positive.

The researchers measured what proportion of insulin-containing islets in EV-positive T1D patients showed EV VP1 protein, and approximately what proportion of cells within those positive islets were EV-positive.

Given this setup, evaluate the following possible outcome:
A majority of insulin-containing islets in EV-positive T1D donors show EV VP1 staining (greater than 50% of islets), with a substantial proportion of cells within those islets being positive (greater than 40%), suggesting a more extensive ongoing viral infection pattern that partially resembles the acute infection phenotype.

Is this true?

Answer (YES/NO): NO